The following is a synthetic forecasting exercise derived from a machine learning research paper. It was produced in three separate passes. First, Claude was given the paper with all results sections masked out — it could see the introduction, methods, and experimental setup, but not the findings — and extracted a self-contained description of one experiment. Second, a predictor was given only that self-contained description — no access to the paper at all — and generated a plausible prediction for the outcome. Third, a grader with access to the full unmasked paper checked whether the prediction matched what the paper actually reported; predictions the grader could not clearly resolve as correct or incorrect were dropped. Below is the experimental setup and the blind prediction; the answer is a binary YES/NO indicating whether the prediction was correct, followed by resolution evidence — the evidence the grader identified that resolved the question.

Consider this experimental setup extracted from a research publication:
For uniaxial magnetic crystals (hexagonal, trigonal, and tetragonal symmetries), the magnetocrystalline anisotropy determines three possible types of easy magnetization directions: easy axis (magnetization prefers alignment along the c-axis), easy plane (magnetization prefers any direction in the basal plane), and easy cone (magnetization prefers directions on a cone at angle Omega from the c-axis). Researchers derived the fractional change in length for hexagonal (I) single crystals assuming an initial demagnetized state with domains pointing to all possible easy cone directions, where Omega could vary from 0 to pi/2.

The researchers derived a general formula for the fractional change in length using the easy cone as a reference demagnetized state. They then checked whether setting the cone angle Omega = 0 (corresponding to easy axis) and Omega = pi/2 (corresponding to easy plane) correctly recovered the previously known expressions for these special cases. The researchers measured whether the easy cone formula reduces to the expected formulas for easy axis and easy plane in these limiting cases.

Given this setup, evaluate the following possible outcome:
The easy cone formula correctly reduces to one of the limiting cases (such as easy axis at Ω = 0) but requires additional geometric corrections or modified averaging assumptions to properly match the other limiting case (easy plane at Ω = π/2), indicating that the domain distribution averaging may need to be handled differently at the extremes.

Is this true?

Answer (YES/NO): NO